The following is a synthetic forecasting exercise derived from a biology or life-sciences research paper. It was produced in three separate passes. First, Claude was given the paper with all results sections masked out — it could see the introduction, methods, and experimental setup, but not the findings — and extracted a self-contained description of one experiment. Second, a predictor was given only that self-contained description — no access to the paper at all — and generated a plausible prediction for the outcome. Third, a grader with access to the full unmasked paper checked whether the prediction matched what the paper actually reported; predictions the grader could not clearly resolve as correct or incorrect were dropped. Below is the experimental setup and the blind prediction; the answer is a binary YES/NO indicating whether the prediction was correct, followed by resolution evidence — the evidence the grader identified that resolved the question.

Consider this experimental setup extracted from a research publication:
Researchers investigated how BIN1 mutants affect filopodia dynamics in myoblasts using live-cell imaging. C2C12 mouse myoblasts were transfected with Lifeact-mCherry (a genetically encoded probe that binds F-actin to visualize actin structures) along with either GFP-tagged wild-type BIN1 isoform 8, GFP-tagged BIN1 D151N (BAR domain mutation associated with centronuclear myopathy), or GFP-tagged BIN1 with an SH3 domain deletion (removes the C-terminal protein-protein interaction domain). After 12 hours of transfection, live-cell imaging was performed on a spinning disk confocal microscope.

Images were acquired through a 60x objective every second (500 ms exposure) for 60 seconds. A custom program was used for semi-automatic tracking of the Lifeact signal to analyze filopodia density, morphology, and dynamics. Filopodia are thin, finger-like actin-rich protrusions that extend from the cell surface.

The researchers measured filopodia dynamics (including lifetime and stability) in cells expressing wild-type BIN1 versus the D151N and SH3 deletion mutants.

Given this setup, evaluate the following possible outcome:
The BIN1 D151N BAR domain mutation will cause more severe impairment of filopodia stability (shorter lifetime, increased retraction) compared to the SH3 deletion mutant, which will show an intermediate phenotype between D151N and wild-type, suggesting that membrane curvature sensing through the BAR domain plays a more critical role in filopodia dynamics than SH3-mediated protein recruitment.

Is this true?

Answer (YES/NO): NO